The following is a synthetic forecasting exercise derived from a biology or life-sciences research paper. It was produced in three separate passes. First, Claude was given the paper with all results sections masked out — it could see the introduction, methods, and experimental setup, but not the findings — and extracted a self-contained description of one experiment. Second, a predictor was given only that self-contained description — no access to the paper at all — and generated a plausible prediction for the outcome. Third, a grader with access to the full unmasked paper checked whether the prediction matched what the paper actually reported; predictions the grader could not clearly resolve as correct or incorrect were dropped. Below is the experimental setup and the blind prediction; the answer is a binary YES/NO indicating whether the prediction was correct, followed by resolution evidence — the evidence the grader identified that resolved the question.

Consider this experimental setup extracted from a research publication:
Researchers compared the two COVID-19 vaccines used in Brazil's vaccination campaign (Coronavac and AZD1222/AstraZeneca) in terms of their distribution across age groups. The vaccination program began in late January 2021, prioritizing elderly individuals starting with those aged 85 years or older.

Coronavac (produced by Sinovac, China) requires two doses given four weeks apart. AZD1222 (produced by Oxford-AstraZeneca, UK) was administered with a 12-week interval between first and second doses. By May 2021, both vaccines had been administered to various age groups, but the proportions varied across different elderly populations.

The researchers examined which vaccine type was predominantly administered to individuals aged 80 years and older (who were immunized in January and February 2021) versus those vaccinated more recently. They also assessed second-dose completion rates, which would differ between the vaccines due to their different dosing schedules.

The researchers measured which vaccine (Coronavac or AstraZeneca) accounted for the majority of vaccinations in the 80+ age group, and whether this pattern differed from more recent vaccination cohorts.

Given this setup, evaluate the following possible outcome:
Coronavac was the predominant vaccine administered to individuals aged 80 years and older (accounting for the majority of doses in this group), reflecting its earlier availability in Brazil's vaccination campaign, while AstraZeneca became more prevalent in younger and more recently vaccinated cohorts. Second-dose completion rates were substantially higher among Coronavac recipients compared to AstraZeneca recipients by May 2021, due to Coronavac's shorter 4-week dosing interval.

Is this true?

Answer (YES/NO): YES